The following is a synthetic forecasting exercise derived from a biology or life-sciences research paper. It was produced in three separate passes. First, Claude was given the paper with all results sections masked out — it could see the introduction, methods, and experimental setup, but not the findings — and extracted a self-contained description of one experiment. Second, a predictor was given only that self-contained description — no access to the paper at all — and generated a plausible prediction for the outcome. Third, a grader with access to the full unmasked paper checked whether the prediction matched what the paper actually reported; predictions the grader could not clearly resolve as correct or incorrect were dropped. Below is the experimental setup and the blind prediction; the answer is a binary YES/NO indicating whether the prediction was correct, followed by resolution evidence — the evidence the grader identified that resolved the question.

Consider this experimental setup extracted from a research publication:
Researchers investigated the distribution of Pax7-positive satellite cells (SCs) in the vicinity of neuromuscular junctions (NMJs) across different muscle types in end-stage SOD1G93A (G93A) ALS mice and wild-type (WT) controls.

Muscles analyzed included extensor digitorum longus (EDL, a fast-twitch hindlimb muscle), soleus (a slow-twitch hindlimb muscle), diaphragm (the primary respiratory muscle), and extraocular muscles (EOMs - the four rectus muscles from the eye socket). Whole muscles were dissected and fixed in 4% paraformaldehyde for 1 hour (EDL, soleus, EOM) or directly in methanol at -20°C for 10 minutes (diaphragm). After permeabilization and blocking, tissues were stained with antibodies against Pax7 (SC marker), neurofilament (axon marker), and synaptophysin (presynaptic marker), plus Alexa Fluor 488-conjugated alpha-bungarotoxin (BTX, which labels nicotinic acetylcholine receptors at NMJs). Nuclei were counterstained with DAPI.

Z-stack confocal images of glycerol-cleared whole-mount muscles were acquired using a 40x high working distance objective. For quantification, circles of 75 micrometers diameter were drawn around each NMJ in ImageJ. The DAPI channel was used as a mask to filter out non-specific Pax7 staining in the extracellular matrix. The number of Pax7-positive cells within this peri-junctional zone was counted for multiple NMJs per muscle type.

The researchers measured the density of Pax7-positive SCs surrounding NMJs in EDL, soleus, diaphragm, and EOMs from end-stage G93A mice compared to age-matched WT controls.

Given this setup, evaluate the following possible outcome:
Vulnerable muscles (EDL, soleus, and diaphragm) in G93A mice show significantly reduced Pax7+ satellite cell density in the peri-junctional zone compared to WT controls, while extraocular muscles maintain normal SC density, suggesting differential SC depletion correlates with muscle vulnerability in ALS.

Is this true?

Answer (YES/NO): YES